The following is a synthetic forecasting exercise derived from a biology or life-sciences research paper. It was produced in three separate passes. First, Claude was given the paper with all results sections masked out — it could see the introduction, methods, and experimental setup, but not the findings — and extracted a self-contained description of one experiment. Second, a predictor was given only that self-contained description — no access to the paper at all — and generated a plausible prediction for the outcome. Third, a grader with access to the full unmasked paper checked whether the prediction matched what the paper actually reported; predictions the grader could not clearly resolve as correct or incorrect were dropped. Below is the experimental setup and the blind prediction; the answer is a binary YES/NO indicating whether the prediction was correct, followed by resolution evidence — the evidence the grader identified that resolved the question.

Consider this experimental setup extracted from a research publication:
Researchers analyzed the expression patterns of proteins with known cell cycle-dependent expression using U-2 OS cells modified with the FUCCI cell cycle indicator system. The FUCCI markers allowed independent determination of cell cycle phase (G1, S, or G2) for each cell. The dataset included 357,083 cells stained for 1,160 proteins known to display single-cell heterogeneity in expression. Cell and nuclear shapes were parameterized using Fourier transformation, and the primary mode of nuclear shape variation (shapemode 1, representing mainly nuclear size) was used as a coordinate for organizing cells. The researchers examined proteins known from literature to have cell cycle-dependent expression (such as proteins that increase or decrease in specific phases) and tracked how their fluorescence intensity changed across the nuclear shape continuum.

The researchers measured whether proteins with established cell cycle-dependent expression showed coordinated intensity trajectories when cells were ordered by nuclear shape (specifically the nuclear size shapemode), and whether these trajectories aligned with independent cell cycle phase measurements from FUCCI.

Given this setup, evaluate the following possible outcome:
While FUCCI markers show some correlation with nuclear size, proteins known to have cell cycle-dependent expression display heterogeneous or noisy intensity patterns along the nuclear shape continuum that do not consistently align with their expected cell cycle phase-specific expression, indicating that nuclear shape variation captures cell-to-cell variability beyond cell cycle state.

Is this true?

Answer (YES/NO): NO